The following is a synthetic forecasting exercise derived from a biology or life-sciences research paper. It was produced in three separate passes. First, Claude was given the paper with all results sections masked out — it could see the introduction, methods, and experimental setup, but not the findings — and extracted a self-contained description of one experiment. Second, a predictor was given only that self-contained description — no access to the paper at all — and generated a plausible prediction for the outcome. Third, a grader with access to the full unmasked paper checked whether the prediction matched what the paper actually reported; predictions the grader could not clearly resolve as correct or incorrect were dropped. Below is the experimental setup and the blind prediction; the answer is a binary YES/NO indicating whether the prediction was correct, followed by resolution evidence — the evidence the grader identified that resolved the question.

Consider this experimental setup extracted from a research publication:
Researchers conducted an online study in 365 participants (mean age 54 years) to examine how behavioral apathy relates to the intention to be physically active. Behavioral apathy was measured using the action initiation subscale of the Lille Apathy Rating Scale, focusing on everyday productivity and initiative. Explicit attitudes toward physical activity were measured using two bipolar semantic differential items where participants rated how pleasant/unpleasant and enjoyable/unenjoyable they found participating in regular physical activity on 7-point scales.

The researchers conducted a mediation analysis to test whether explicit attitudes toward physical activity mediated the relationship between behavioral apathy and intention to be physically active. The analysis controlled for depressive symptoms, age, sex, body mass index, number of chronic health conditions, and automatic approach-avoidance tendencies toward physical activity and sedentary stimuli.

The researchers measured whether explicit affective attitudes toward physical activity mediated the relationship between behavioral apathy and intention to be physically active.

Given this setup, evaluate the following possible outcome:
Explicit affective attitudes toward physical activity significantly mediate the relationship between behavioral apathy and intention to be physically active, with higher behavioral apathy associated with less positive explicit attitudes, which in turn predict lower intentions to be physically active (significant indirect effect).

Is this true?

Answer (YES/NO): YES